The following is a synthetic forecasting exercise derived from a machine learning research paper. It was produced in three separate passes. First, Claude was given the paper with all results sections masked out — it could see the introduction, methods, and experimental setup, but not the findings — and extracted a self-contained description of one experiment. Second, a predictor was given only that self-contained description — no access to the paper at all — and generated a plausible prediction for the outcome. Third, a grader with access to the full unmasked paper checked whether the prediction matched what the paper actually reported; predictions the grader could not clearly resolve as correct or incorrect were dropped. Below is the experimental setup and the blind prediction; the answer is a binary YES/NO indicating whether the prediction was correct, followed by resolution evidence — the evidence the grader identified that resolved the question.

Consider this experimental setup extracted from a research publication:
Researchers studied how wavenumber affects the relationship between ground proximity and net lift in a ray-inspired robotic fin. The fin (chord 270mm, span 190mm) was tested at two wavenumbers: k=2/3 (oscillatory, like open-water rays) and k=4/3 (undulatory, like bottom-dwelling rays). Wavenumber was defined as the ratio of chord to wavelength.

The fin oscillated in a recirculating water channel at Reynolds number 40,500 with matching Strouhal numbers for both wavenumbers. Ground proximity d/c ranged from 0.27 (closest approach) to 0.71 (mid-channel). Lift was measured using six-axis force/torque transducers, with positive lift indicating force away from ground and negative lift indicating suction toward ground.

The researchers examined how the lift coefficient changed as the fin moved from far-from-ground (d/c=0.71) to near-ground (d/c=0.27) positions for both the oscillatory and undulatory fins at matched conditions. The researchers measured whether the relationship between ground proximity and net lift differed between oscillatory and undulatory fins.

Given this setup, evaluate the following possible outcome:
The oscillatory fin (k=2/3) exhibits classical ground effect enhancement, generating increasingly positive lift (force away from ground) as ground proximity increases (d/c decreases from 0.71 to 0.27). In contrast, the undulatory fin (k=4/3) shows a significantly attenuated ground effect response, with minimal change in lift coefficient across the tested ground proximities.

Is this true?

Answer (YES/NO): NO